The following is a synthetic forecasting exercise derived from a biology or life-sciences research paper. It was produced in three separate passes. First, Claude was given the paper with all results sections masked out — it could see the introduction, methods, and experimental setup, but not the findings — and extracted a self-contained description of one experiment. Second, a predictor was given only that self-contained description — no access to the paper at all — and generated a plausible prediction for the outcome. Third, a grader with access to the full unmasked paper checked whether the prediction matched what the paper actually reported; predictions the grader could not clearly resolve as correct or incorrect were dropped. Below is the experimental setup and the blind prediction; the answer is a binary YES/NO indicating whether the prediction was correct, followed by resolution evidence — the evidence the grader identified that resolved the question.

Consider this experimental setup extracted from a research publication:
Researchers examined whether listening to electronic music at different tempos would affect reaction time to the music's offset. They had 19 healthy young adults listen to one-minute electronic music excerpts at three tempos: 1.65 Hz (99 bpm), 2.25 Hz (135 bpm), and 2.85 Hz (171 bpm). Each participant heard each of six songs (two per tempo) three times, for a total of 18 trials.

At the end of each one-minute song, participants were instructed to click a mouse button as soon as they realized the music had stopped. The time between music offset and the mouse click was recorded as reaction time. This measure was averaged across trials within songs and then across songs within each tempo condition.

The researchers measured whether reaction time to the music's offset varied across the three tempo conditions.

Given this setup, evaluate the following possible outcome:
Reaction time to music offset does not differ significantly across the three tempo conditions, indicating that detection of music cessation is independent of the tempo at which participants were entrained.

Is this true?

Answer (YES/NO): YES